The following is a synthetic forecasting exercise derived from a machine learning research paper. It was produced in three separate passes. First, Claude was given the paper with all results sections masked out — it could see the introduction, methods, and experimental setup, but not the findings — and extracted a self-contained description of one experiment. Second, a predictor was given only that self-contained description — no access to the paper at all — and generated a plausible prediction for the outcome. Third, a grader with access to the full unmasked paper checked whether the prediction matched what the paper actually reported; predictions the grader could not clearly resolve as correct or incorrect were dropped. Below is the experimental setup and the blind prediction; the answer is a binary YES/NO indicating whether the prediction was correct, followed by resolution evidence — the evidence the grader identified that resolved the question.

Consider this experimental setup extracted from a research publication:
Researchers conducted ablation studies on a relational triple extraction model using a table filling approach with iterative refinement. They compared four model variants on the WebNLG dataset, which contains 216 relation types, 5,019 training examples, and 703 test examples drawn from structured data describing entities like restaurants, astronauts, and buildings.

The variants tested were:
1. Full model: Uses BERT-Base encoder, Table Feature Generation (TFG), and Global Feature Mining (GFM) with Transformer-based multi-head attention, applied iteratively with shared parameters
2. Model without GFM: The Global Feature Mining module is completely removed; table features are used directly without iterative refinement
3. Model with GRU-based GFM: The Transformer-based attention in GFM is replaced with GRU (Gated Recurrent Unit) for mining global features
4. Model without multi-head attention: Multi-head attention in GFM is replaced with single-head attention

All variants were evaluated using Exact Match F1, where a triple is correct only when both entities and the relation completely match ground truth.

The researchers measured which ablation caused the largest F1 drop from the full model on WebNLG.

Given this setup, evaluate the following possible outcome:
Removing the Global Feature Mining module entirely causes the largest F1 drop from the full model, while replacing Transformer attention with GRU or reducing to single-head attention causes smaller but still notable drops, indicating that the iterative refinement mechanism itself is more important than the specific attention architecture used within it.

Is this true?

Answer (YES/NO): YES